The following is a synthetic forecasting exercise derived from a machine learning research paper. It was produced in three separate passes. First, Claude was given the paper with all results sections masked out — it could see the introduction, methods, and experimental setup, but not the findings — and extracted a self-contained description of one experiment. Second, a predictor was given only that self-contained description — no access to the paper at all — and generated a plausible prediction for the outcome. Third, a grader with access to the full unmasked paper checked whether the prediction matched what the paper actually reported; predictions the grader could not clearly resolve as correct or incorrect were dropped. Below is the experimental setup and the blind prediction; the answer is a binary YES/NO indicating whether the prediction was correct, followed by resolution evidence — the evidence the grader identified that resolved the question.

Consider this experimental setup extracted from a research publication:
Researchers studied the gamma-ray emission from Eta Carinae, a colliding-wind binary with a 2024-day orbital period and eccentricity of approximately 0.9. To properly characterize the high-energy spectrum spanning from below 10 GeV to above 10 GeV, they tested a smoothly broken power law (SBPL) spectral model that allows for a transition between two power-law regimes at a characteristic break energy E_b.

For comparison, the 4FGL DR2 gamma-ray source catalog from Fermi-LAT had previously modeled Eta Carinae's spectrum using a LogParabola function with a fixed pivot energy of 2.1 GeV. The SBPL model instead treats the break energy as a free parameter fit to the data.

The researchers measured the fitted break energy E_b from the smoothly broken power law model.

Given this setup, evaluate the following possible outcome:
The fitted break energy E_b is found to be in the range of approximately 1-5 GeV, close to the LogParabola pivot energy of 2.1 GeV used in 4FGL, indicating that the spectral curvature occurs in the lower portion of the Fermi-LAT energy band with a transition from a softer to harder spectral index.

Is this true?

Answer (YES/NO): NO